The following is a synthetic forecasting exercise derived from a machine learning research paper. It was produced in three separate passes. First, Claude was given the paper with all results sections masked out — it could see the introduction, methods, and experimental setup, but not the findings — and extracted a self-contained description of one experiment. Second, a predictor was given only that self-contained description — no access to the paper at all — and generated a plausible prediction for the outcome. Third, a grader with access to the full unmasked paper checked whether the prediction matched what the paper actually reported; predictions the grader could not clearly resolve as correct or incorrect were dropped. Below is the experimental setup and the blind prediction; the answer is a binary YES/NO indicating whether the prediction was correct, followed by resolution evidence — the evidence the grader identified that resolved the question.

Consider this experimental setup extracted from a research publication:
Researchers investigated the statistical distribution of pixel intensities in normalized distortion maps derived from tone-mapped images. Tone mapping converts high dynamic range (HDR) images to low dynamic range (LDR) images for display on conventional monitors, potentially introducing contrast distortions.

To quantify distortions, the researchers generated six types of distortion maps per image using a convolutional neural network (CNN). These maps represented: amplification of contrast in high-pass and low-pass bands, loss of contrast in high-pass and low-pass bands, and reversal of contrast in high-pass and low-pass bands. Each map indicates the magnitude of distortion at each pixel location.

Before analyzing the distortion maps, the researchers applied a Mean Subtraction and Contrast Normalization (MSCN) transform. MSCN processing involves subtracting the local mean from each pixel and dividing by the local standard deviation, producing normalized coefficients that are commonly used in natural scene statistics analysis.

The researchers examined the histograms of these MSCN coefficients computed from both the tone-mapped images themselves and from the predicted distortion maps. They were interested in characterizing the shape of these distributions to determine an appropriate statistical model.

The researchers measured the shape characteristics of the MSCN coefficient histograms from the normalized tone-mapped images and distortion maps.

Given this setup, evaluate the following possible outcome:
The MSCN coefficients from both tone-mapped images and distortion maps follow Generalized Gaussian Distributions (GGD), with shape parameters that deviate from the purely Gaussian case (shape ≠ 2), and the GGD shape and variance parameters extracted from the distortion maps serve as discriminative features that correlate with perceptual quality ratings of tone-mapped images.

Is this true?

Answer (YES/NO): NO